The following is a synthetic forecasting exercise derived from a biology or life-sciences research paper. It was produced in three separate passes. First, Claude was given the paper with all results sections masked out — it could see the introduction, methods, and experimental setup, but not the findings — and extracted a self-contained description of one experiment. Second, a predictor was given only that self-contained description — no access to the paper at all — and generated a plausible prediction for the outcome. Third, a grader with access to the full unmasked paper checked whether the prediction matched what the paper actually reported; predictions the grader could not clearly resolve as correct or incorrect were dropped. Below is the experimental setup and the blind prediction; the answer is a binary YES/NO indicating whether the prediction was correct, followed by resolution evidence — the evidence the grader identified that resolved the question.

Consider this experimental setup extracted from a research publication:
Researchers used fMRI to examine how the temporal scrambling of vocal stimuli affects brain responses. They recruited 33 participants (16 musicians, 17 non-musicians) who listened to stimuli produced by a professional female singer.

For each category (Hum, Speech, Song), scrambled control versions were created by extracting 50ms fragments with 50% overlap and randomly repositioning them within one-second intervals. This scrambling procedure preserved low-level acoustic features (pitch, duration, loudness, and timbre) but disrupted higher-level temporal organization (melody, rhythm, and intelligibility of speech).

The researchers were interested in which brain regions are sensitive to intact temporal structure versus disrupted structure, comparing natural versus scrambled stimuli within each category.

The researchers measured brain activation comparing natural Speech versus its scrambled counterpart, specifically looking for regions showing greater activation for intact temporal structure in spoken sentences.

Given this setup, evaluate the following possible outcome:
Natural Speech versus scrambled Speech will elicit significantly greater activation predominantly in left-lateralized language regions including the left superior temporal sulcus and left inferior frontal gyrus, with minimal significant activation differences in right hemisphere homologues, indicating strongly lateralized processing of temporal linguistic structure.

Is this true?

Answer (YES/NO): NO